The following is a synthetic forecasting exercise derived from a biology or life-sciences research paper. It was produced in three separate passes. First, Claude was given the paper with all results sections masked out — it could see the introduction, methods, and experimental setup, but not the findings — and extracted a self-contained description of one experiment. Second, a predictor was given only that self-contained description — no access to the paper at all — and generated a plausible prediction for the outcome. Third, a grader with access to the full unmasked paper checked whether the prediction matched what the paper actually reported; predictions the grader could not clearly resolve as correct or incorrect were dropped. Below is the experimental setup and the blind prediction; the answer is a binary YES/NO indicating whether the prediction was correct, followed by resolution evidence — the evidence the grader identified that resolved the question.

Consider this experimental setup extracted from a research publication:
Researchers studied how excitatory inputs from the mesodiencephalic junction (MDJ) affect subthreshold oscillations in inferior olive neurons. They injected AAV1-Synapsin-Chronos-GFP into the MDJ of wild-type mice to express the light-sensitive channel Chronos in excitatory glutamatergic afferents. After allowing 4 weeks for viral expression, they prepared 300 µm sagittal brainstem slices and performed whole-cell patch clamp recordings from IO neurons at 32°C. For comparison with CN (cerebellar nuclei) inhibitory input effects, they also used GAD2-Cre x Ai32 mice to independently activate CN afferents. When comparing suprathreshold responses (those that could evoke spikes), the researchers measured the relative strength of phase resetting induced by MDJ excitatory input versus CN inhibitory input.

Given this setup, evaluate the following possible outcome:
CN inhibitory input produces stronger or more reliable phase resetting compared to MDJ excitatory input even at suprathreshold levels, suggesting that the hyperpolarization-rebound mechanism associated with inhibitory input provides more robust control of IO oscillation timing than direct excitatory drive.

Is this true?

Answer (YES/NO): NO